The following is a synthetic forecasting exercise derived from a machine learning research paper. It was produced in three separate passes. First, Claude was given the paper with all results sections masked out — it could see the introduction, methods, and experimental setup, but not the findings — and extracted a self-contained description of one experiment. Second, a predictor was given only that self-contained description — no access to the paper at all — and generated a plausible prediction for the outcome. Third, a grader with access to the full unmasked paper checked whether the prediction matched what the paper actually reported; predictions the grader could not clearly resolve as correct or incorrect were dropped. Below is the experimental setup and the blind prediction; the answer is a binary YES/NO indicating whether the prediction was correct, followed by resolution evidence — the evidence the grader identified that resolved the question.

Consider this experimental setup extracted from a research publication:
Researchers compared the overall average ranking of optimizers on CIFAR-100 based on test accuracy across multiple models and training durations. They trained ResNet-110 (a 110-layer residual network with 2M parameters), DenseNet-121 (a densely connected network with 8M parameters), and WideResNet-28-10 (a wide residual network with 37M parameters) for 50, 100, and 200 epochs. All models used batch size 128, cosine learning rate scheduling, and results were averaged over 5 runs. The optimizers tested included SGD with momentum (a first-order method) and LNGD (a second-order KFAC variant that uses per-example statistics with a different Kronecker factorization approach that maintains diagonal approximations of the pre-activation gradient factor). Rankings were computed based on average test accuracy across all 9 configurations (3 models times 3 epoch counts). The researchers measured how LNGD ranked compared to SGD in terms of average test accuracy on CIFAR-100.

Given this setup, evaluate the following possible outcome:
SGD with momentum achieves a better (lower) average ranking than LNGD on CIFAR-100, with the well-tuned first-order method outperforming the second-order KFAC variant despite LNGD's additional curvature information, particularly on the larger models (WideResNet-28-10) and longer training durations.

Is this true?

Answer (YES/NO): YES